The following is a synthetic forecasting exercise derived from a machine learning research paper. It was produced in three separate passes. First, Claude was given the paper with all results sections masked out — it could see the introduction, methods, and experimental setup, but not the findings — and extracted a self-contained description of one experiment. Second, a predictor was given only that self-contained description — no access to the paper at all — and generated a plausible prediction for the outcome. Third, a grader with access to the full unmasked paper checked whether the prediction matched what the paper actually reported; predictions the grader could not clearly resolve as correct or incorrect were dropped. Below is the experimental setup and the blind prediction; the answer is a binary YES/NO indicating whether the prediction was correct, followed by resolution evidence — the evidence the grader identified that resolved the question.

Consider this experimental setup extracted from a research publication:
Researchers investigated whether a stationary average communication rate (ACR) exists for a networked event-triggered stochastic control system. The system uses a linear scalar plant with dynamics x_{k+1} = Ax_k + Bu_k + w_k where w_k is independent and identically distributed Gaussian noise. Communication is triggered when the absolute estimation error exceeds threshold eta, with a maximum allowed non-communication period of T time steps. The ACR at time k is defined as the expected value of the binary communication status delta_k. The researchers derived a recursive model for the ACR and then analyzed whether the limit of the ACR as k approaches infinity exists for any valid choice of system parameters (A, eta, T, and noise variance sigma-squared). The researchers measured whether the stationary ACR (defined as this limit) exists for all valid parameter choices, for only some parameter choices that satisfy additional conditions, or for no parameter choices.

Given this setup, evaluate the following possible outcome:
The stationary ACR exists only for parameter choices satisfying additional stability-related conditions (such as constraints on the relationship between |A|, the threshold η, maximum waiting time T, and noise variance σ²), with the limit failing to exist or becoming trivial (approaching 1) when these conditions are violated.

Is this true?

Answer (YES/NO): NO